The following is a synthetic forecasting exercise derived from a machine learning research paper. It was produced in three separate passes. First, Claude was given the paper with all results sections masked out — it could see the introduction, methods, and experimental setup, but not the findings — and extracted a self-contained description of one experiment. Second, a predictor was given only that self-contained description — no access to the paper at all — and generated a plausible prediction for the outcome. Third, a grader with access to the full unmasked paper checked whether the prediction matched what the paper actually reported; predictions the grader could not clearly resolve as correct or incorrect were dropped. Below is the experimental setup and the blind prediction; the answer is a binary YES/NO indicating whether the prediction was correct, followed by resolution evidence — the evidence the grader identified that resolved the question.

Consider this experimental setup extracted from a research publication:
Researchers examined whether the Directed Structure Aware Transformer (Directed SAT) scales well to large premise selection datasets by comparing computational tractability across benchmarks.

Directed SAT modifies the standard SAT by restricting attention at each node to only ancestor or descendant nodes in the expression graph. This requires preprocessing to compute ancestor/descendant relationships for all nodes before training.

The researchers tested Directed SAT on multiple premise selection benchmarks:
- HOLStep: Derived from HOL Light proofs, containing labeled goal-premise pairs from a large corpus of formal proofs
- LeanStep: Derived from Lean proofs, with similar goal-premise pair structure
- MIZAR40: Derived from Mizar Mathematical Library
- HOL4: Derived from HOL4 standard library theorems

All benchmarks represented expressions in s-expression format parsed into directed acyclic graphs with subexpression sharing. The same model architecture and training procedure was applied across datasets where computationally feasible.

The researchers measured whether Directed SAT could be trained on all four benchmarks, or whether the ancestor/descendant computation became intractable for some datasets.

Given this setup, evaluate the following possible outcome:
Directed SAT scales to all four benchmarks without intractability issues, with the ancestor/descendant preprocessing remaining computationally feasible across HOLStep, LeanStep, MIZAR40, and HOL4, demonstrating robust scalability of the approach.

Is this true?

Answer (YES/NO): NO